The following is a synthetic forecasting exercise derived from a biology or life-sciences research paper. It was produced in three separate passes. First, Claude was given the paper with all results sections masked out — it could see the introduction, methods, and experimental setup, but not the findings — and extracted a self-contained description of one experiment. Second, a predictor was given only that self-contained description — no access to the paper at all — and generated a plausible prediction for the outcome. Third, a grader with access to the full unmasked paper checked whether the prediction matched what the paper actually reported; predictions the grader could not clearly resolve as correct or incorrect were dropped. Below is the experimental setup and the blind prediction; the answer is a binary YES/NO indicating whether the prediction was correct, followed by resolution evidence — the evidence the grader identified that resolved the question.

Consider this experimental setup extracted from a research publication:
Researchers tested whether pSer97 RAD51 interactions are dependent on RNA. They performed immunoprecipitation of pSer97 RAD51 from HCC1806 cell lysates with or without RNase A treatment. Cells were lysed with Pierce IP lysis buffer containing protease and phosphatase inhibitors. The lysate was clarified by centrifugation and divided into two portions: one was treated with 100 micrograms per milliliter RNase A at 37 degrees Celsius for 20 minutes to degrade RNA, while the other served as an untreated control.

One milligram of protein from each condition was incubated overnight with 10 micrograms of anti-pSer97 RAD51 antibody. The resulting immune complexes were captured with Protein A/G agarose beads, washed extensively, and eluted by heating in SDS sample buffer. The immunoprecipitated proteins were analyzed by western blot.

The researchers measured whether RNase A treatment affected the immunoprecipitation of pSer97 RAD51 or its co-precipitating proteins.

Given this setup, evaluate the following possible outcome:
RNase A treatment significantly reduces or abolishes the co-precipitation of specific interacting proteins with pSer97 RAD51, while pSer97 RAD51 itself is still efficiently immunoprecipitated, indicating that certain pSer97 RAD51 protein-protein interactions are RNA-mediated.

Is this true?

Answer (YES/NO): NO